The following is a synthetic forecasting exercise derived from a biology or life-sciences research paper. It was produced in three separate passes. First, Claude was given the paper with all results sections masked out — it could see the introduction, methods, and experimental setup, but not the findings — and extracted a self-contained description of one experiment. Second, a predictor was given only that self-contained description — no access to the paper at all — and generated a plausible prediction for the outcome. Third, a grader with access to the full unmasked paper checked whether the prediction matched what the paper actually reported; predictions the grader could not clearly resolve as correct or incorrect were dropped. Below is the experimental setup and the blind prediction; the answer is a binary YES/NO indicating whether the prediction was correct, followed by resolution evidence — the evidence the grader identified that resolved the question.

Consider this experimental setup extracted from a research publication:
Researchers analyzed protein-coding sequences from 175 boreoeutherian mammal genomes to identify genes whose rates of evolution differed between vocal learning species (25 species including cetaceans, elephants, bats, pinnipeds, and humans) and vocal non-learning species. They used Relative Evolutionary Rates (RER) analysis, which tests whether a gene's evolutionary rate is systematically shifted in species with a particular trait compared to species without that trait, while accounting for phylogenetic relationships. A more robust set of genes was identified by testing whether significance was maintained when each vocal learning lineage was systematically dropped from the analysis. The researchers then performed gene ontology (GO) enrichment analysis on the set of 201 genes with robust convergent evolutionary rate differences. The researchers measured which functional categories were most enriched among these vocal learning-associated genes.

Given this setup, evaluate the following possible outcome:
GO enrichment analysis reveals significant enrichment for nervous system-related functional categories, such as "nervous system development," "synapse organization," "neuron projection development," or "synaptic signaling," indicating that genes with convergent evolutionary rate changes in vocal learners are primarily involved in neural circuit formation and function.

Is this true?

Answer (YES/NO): NO